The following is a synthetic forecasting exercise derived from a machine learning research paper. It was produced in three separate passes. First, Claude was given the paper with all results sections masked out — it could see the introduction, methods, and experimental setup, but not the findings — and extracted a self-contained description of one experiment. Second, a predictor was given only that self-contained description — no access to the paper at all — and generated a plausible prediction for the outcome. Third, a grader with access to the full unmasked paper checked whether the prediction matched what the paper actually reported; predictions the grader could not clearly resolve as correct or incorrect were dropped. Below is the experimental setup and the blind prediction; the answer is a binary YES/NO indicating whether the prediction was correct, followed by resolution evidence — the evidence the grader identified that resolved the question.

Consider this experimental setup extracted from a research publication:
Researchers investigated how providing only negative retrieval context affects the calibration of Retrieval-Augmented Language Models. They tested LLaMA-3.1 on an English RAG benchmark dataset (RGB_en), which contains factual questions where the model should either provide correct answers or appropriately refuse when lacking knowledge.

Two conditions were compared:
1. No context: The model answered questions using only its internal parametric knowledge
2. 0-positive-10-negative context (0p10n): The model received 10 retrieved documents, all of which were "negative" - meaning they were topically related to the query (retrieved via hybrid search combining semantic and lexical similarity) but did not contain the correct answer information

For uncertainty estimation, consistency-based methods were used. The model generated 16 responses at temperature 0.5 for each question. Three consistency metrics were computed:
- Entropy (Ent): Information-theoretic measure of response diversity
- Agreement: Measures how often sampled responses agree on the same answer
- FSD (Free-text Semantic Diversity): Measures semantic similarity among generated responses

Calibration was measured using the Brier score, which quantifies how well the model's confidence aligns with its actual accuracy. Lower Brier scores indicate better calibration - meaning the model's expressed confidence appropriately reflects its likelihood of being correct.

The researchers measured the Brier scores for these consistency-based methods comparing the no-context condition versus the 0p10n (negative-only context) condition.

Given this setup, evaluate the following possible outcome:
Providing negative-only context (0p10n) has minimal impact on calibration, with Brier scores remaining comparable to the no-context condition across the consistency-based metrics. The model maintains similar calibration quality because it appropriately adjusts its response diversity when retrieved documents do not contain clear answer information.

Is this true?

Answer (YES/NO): NO